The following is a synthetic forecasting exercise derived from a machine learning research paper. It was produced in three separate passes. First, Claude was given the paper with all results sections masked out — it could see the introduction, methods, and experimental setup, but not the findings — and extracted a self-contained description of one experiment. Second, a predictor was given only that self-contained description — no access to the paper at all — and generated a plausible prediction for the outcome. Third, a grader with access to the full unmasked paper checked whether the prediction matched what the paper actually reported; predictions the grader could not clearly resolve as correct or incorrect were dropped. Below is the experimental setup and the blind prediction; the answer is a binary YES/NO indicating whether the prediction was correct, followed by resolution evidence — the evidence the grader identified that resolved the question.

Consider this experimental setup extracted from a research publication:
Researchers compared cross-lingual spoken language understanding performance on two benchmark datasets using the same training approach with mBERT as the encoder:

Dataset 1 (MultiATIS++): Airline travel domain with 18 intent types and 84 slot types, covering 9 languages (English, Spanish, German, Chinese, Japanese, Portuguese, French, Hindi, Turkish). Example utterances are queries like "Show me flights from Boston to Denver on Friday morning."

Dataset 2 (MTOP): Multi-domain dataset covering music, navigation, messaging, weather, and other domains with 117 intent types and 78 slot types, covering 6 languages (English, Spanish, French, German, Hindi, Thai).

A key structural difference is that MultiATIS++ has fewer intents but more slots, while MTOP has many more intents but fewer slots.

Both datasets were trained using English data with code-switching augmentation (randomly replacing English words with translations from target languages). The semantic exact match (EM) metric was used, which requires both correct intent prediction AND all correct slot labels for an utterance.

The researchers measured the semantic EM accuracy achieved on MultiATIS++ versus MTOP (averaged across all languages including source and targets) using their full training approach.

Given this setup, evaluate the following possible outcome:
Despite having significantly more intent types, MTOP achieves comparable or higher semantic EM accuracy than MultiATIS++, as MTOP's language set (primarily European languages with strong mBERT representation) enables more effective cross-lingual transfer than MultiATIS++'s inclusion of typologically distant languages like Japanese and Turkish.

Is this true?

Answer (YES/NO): NO